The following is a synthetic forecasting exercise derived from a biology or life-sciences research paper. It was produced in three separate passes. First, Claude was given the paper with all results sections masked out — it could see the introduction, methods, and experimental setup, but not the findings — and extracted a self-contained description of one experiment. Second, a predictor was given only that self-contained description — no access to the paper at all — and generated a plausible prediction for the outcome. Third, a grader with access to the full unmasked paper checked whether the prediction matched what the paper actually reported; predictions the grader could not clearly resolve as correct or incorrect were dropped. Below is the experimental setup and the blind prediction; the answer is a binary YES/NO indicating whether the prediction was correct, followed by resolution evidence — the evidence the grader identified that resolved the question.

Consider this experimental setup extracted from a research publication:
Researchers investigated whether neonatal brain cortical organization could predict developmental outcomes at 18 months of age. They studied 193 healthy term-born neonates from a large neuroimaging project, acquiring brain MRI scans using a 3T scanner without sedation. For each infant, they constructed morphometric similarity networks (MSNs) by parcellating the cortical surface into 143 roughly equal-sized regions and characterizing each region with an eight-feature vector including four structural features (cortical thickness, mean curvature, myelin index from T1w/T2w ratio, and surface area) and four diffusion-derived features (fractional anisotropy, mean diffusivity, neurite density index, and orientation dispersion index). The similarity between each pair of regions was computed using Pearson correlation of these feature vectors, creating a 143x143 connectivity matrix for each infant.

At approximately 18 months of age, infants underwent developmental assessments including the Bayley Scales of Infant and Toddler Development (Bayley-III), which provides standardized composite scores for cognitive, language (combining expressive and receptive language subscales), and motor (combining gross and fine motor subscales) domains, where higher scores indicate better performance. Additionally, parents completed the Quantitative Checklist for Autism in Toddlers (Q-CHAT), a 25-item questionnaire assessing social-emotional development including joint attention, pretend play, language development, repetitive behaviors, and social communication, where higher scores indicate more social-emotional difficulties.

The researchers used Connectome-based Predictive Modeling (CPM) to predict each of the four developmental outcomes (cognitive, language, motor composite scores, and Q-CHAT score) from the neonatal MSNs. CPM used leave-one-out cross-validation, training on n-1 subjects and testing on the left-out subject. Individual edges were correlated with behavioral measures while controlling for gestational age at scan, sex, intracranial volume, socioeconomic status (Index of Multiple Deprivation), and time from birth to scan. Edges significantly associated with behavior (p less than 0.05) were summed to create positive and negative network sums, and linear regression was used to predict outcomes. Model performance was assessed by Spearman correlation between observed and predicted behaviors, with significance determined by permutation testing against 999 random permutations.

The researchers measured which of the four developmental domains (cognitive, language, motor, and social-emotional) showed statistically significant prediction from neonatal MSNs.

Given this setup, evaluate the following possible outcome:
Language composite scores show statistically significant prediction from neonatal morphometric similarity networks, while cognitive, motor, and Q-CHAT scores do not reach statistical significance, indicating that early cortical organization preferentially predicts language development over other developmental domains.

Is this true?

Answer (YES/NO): NO